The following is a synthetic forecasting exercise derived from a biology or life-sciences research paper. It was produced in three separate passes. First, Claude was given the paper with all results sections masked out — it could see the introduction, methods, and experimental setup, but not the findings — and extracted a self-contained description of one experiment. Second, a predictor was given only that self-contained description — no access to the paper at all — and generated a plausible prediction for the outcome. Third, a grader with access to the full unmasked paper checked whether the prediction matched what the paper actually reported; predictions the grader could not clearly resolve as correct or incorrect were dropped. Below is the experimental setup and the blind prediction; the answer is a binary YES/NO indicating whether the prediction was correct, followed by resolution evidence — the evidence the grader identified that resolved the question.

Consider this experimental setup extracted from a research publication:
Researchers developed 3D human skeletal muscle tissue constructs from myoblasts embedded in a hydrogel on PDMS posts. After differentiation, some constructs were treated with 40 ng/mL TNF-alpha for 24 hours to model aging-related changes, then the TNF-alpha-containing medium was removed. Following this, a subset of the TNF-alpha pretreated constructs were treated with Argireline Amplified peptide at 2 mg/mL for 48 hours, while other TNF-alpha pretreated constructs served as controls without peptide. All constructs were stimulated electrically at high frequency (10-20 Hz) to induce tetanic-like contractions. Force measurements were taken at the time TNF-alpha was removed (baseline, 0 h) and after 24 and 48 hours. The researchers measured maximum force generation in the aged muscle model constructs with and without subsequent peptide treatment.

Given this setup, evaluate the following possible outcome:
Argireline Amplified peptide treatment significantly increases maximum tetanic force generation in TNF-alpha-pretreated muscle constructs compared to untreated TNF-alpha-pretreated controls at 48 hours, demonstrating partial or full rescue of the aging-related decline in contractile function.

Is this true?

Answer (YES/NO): NO